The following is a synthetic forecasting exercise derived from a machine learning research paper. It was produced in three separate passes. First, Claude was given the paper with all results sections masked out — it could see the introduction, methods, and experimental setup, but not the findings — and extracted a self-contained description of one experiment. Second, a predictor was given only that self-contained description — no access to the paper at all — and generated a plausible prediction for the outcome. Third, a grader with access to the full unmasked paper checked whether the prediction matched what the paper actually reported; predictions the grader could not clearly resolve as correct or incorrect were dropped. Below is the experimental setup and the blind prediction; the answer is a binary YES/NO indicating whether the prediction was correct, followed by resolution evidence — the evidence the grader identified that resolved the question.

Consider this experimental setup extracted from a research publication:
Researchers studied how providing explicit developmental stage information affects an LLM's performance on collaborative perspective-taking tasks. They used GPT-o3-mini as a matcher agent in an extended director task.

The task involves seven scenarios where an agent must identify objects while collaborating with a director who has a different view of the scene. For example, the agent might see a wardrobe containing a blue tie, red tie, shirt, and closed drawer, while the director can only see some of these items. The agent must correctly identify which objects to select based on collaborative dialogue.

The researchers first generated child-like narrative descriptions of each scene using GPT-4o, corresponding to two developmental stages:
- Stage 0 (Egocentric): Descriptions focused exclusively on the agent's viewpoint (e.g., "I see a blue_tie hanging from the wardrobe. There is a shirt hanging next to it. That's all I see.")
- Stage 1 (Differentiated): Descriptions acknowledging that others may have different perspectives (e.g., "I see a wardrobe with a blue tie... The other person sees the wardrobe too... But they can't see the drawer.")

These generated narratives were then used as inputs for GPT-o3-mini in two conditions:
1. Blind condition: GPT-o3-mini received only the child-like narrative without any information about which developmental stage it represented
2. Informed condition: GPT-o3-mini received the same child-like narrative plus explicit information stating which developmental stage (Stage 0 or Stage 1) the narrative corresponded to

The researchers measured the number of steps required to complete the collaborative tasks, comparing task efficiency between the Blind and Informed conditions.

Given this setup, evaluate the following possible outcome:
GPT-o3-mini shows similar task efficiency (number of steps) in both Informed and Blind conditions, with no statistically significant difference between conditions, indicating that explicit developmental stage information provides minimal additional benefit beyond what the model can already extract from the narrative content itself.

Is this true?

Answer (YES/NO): NO